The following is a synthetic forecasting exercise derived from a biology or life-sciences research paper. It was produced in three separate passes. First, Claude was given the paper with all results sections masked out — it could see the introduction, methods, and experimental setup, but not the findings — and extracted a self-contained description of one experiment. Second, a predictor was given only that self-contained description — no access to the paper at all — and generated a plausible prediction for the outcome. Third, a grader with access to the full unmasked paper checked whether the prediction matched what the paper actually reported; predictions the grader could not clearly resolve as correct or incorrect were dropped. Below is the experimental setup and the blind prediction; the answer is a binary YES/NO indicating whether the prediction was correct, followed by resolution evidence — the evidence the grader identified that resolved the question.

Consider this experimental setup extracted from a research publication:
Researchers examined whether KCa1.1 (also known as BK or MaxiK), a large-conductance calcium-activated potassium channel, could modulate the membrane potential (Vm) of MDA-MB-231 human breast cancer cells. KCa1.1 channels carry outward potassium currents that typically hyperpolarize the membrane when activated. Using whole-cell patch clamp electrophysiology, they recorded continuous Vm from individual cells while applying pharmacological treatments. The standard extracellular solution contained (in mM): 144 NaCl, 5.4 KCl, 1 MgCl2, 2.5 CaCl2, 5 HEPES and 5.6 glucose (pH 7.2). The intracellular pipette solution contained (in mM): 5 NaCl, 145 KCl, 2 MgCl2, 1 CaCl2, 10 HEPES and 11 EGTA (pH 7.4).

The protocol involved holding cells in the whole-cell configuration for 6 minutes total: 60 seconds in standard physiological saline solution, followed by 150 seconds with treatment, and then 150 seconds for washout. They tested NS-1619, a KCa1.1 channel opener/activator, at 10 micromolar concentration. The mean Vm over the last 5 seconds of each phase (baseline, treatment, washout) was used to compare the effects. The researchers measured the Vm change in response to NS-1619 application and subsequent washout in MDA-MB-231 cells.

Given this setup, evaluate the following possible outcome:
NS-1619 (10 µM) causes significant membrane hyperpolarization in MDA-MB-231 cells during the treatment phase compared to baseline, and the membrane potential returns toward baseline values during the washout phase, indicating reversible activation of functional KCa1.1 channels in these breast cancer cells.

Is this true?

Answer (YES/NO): NO